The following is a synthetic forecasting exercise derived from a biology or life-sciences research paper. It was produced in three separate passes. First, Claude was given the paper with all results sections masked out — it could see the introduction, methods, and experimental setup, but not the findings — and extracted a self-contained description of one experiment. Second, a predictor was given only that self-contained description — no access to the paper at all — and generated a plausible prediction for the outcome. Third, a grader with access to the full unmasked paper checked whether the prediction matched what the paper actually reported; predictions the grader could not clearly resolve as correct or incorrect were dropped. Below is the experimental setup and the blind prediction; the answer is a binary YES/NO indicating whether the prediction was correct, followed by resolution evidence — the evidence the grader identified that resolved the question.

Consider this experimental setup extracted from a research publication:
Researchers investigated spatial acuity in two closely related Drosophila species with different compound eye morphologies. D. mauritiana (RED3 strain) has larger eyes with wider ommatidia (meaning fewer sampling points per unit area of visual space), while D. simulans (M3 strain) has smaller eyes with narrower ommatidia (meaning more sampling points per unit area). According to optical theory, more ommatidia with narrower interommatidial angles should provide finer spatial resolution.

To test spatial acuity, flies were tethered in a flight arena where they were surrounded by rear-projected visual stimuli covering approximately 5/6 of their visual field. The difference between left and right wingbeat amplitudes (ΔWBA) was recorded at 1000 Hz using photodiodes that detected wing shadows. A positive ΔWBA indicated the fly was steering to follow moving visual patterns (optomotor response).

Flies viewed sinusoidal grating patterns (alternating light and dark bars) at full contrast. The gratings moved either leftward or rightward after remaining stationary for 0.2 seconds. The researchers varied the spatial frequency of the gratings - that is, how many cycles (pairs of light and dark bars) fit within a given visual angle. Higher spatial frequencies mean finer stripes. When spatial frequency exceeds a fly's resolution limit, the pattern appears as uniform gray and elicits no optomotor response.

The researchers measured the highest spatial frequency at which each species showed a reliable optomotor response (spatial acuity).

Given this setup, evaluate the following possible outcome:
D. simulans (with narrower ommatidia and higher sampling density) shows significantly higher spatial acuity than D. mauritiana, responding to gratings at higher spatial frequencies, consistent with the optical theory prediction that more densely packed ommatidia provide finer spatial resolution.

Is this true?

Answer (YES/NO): YES